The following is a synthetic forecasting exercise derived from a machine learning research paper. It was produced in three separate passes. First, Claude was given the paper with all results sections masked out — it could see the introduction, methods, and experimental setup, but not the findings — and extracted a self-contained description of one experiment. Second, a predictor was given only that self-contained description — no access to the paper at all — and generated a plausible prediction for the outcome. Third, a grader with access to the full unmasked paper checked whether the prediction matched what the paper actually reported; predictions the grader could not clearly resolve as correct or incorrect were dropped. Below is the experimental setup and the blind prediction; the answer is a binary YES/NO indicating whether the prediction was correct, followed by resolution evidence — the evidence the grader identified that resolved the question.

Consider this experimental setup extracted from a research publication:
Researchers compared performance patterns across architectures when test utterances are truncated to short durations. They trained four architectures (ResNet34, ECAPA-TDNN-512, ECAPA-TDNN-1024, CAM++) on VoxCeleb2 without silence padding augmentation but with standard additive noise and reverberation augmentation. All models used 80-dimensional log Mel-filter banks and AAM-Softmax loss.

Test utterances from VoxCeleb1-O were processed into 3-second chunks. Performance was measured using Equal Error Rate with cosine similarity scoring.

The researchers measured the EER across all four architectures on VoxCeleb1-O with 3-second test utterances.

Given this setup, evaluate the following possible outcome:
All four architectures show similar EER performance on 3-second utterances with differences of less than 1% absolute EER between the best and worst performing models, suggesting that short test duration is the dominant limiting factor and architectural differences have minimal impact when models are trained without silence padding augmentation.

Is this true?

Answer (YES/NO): YES